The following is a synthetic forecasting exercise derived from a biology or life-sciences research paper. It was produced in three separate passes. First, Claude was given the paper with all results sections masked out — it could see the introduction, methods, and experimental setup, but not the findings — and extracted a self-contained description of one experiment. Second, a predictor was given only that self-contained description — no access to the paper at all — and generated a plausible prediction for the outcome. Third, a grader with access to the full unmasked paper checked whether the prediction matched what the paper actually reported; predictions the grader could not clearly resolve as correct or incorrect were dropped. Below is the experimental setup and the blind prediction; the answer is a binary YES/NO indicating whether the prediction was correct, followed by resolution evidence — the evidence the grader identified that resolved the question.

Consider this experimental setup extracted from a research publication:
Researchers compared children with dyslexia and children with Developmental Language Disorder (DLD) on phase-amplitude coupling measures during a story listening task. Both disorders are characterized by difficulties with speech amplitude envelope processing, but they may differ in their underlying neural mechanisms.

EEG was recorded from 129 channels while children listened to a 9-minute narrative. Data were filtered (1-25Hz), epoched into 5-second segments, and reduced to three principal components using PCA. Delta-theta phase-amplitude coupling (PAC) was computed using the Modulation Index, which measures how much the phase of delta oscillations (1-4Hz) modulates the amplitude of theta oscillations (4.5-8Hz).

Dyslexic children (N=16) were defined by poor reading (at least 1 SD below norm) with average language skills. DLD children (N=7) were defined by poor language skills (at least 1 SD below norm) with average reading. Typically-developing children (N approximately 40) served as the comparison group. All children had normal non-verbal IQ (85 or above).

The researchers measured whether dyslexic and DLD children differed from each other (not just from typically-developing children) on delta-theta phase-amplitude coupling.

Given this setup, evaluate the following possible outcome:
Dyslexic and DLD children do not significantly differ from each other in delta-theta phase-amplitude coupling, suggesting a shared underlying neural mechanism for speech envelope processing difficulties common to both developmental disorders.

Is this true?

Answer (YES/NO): NO